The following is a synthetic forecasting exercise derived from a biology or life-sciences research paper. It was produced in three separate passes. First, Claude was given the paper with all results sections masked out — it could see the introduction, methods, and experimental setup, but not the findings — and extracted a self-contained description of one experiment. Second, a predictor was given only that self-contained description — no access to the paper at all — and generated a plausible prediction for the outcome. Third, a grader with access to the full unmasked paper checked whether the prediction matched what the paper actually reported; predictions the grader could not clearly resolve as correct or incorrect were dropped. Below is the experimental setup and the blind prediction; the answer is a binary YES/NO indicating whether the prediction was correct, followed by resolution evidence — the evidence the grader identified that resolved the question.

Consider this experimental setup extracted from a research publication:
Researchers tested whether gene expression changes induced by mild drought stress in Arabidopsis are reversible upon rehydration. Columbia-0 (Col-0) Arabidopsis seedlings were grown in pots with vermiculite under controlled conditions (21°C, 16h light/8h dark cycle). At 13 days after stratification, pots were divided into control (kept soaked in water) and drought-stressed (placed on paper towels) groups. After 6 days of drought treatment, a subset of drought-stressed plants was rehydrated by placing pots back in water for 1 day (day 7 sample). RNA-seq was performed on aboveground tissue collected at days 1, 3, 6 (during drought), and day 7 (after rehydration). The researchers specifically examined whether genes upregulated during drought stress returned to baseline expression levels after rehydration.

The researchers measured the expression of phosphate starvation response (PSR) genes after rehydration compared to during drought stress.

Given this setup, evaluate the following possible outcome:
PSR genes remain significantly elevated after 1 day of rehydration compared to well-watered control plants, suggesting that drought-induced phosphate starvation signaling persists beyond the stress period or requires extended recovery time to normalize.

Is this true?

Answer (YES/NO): NO